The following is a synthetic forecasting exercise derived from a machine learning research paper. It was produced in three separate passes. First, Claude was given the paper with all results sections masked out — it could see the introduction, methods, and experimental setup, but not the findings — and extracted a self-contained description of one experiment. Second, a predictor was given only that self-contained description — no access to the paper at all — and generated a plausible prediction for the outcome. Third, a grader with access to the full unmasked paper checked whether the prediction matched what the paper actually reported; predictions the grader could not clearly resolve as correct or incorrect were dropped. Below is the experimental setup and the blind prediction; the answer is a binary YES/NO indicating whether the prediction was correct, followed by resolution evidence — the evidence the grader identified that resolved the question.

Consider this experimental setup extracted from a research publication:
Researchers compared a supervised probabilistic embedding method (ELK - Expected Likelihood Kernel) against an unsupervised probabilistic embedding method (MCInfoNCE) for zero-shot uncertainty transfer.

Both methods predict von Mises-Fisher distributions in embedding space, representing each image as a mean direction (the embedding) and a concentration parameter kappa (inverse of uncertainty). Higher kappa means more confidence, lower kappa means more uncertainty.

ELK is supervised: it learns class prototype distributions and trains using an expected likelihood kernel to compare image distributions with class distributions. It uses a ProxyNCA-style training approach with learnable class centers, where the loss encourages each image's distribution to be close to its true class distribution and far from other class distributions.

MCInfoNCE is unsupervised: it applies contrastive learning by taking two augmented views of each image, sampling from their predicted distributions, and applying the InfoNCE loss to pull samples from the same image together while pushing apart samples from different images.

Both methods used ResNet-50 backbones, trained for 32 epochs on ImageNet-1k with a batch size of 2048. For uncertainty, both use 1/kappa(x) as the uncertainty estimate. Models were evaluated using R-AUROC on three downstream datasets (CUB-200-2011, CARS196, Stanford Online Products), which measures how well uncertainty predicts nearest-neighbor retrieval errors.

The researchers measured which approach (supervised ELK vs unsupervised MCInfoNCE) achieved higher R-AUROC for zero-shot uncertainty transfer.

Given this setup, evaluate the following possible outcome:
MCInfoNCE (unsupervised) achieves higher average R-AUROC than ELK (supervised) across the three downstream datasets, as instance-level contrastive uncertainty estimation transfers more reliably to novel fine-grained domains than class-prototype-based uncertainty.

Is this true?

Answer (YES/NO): YES